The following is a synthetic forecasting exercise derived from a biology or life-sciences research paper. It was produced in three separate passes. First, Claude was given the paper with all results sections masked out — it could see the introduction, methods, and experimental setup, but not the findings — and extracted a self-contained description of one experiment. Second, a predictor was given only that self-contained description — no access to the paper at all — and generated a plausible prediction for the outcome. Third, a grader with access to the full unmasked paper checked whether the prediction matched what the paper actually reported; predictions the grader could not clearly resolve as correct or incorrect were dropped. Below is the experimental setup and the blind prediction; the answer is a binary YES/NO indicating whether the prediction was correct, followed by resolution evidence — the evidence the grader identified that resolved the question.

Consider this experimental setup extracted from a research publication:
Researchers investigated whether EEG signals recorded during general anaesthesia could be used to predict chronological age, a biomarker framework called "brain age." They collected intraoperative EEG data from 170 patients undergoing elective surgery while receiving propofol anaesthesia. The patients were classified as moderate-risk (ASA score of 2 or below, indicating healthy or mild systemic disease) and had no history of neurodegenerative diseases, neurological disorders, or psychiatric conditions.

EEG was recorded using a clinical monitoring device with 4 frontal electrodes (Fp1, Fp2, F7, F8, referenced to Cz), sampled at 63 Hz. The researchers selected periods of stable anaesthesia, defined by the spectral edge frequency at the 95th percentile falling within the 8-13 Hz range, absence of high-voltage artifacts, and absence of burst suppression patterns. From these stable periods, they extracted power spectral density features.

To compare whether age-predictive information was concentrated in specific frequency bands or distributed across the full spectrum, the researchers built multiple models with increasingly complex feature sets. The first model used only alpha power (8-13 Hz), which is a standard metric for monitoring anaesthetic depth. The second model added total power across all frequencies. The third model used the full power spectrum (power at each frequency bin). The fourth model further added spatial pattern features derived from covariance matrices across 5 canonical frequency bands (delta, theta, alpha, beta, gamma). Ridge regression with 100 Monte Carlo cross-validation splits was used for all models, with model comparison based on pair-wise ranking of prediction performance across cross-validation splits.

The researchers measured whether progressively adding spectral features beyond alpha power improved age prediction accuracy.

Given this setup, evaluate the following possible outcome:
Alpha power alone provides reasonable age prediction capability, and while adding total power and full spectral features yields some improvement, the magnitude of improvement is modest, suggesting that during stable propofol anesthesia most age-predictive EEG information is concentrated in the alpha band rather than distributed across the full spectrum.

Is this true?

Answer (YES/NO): NO